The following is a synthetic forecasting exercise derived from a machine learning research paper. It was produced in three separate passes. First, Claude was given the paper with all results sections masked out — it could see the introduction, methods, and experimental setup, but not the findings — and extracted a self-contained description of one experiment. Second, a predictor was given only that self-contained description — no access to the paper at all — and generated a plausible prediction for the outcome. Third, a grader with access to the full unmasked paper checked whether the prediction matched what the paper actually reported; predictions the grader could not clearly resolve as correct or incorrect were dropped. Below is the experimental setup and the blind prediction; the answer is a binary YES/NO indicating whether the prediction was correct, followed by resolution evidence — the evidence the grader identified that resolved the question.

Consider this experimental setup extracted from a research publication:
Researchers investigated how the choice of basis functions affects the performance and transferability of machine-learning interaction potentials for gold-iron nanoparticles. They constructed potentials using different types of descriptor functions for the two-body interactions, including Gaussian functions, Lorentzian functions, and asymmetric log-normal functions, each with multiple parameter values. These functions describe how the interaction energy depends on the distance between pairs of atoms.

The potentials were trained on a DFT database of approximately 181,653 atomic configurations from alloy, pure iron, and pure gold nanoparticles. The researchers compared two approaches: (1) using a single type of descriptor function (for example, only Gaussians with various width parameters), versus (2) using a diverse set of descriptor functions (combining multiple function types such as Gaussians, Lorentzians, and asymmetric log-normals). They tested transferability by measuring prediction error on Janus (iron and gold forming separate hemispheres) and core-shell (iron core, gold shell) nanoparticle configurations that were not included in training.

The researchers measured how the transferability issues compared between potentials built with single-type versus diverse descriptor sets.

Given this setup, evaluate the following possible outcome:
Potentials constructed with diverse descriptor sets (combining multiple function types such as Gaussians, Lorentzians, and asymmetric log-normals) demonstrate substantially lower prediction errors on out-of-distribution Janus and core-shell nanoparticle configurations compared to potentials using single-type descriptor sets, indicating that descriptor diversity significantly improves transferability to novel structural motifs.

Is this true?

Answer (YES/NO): NO